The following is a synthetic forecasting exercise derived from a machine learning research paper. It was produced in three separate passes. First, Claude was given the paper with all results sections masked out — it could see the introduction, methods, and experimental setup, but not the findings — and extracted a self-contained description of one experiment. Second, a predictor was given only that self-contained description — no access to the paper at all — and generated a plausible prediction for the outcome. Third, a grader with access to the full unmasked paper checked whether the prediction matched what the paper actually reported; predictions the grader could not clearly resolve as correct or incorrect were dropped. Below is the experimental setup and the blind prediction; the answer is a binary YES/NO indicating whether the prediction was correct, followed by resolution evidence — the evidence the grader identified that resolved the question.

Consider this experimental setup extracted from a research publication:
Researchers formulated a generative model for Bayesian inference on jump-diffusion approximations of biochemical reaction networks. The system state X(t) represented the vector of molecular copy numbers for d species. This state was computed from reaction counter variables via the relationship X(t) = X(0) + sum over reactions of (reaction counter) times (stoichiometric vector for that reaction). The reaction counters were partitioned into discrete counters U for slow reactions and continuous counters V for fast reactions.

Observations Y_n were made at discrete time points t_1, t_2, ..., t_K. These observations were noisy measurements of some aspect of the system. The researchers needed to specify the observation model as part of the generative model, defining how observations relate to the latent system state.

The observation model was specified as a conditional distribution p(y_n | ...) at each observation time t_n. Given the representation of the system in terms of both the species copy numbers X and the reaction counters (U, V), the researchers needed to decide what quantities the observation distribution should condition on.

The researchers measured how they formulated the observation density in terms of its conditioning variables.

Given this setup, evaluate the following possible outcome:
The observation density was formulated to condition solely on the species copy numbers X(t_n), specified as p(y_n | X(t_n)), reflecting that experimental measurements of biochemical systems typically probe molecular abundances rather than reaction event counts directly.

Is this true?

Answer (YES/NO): YES